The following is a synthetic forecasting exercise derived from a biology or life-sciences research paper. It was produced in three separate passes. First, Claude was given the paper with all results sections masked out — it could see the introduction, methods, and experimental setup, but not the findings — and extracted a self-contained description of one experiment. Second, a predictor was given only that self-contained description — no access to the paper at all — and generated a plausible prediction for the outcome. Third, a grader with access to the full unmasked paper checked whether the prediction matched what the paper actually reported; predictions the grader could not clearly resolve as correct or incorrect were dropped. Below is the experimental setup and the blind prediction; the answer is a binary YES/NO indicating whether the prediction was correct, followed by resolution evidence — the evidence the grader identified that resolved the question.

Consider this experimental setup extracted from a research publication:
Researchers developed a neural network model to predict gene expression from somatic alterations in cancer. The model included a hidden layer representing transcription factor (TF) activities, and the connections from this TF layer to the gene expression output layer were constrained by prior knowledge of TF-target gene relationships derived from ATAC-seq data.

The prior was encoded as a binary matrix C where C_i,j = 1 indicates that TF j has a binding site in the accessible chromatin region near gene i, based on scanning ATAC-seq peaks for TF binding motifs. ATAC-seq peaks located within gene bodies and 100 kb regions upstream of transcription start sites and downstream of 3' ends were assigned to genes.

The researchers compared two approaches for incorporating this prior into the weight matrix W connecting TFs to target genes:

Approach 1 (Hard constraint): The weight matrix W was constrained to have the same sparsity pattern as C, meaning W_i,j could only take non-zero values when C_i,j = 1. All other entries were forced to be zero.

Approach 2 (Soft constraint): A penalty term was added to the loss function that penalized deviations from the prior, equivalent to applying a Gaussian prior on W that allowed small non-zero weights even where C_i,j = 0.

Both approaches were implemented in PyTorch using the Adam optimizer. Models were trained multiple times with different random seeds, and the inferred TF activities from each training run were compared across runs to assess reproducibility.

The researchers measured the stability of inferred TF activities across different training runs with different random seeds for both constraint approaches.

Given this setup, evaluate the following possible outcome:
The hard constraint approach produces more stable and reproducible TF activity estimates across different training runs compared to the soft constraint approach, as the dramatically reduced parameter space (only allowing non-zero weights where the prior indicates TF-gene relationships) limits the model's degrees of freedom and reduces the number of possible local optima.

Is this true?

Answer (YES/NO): YES